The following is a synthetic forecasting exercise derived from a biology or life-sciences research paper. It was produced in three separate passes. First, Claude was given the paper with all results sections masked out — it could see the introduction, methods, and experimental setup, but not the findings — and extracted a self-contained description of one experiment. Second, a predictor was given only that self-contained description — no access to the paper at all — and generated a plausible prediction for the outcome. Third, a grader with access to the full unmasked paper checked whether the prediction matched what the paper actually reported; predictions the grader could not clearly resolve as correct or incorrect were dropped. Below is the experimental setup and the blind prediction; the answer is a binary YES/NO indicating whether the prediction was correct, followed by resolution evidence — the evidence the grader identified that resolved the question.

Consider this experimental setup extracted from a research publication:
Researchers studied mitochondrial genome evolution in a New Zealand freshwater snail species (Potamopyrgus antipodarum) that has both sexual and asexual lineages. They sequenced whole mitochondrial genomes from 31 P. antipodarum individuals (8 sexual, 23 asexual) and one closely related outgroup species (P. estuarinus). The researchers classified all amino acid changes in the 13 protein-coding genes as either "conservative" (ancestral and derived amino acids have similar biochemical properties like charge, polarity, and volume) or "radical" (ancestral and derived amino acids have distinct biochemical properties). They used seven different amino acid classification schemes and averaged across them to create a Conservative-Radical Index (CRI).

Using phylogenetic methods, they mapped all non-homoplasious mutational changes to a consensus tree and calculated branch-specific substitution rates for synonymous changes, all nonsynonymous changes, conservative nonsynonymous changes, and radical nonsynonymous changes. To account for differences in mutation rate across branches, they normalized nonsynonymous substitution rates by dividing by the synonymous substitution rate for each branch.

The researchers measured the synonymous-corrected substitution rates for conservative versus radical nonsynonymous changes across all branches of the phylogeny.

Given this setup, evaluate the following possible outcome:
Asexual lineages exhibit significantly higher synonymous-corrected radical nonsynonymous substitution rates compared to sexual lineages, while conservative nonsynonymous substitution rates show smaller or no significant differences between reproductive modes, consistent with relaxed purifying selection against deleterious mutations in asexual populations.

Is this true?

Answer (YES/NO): YES